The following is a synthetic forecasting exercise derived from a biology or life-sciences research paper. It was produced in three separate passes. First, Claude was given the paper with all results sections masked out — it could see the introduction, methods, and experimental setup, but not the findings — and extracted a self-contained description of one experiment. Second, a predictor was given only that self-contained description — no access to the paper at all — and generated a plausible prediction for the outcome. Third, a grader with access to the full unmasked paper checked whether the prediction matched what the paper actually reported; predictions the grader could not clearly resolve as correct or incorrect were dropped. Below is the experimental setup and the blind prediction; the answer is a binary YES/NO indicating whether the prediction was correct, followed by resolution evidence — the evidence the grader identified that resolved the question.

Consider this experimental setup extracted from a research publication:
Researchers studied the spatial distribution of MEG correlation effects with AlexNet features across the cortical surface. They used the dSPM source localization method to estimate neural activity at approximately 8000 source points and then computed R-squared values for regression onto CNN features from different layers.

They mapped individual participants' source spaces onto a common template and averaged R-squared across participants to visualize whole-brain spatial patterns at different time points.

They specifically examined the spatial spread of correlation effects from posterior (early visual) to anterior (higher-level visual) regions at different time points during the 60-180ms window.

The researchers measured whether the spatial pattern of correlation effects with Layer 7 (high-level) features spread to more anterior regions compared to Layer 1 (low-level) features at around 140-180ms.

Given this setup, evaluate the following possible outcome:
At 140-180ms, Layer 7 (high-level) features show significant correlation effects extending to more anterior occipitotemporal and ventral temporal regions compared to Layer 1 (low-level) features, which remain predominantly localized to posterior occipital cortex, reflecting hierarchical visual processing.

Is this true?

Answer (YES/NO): YES